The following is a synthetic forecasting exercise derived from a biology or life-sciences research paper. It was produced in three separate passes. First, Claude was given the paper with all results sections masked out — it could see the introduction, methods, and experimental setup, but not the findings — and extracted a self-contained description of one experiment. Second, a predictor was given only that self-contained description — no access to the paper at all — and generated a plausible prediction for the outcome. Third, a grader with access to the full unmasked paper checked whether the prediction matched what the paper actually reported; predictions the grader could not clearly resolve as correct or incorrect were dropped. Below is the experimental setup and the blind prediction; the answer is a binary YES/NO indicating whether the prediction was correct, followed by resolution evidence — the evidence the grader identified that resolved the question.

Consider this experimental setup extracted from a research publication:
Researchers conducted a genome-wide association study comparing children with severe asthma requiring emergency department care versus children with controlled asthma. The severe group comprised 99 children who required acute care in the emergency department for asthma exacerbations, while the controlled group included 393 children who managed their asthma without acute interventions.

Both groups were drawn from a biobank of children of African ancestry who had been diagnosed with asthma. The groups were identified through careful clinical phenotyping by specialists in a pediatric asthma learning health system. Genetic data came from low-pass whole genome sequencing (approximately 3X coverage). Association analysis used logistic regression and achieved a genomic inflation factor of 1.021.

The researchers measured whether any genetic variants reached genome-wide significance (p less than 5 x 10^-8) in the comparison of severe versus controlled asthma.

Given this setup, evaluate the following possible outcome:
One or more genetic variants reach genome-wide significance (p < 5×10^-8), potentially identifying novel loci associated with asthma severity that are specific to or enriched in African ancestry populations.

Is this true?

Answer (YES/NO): NO